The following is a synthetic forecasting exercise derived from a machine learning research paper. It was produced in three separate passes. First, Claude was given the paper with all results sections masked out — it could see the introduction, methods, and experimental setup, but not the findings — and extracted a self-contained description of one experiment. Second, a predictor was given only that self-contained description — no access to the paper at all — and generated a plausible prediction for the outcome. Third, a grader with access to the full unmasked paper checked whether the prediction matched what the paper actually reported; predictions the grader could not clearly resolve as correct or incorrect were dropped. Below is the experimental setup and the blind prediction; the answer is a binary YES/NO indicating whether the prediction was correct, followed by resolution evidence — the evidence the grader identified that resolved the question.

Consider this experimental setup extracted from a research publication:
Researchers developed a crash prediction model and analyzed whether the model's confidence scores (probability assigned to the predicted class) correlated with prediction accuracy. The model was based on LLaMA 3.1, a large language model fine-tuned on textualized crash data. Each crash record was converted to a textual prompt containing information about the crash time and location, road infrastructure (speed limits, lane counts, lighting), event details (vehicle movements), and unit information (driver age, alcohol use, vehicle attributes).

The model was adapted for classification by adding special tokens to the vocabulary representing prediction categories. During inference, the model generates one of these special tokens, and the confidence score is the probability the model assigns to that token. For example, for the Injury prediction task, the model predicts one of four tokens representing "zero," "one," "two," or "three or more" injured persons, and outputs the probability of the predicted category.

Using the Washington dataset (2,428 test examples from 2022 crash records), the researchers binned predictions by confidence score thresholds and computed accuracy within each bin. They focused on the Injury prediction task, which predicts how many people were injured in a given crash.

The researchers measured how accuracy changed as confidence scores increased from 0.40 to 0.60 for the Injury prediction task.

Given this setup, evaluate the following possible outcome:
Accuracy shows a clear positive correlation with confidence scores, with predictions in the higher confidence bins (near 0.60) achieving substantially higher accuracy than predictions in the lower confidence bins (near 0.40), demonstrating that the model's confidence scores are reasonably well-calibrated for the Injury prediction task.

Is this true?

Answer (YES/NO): YES